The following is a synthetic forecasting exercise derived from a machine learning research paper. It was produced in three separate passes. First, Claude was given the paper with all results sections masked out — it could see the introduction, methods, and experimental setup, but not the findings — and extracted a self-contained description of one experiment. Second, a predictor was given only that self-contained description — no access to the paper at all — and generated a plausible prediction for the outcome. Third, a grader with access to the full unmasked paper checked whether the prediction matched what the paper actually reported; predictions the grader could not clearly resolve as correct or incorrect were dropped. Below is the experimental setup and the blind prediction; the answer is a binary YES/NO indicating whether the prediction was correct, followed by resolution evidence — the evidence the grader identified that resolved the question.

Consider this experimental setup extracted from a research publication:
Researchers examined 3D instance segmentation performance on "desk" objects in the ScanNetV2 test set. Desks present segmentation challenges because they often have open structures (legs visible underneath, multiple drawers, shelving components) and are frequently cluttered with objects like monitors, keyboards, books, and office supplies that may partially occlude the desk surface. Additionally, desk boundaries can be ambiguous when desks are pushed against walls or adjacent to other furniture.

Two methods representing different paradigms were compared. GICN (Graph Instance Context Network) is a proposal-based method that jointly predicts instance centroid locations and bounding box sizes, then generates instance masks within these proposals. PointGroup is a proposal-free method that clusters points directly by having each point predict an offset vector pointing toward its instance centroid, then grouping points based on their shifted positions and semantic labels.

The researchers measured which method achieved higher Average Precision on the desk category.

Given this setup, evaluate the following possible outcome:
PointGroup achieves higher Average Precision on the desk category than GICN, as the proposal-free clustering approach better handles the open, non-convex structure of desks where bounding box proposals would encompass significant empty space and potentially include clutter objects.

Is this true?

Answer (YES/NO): YES